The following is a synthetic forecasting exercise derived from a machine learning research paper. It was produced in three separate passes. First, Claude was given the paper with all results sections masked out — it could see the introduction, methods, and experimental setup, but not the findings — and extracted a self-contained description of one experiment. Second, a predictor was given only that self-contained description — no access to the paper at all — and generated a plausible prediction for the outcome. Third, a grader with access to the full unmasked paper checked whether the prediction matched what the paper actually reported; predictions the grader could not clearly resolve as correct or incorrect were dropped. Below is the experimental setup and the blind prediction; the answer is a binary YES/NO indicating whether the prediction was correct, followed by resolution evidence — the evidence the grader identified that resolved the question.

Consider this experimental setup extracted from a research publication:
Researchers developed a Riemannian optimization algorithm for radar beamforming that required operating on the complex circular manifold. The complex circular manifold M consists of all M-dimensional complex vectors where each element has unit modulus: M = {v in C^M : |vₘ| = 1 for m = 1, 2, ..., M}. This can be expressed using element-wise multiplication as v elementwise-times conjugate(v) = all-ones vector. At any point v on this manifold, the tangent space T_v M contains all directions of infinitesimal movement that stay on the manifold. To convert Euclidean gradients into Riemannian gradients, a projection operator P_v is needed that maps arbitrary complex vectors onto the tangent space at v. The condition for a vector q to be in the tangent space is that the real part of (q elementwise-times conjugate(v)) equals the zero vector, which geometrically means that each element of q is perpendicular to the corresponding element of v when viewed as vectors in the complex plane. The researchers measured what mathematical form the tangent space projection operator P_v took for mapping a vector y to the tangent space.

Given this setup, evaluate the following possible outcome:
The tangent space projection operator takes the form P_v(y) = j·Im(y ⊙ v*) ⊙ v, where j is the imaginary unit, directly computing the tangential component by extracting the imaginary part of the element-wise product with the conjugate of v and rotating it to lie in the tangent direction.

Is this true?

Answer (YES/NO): NO